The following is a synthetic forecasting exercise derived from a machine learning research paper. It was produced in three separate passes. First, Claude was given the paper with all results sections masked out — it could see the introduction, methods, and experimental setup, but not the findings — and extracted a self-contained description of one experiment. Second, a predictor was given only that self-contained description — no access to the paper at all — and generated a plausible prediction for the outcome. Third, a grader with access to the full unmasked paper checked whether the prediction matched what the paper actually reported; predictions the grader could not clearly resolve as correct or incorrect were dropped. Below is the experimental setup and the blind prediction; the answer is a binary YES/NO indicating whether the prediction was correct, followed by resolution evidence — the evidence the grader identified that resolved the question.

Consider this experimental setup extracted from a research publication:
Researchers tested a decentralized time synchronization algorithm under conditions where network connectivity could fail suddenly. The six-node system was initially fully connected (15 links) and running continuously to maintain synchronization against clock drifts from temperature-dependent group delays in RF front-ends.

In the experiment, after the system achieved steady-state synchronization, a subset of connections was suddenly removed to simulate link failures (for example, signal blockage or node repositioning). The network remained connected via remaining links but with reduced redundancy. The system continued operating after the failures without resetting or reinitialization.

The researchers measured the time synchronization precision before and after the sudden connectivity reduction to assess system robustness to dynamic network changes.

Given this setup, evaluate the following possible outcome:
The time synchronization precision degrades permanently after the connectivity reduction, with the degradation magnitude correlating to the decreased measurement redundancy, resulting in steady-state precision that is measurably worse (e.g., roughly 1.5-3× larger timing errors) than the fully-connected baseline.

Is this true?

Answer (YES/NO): NO